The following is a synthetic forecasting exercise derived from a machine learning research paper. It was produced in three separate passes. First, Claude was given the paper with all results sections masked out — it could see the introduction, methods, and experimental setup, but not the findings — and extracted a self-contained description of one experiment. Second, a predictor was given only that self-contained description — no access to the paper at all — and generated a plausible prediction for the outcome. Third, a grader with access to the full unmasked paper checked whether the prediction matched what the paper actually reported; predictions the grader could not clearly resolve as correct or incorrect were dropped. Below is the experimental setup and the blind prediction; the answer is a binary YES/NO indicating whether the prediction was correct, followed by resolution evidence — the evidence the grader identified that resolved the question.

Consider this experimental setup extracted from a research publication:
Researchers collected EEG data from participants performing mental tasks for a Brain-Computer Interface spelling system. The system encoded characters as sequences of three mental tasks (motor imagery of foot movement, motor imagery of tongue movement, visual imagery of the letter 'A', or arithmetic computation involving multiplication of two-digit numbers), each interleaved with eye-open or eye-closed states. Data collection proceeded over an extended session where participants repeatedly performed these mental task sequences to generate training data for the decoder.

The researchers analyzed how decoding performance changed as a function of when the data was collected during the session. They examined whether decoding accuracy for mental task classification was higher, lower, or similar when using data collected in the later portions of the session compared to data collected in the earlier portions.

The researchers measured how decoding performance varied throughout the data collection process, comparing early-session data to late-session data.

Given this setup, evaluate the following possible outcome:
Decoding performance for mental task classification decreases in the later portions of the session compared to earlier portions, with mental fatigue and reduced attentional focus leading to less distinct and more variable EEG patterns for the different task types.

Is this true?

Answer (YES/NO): NO